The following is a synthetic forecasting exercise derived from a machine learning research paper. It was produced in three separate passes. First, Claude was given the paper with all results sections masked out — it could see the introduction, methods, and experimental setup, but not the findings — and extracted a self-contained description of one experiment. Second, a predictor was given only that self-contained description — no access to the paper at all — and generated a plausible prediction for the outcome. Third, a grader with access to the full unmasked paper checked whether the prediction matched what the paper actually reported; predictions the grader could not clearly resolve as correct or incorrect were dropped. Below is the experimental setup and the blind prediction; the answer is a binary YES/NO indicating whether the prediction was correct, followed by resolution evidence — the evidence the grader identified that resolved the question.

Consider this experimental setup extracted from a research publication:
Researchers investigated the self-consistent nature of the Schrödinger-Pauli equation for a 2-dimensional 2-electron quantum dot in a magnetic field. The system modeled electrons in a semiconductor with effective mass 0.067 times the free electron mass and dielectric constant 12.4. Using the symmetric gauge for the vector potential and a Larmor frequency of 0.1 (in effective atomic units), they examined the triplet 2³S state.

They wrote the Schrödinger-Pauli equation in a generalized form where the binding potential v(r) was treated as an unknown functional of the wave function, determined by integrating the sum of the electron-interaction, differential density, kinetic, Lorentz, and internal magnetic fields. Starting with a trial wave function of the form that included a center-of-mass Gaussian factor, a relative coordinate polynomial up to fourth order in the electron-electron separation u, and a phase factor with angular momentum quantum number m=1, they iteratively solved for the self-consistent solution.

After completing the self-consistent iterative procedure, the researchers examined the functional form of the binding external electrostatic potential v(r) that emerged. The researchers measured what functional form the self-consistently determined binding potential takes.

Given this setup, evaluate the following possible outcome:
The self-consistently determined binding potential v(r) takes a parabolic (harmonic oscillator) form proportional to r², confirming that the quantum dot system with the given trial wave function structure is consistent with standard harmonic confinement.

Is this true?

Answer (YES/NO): YES